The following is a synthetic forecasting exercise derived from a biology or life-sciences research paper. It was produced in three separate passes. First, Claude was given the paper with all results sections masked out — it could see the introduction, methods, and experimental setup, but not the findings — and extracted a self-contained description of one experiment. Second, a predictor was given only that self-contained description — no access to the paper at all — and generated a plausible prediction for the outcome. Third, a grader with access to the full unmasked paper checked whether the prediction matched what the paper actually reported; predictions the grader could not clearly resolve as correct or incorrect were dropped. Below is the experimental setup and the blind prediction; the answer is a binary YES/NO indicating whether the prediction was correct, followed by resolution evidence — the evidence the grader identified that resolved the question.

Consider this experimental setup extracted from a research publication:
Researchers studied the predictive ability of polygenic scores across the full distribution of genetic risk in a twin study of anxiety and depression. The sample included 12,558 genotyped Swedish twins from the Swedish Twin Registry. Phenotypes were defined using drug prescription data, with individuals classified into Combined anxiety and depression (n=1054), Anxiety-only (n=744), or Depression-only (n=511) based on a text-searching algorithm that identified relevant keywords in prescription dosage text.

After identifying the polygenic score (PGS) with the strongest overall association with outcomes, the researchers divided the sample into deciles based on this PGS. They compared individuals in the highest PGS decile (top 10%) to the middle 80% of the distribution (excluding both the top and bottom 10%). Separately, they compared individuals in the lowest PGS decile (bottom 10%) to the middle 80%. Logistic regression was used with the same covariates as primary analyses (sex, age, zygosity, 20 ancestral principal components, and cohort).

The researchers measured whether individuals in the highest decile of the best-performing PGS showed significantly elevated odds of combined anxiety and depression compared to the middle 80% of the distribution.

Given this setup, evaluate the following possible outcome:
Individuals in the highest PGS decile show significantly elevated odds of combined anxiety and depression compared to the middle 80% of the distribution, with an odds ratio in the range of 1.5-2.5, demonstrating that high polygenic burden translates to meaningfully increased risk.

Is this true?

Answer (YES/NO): YES